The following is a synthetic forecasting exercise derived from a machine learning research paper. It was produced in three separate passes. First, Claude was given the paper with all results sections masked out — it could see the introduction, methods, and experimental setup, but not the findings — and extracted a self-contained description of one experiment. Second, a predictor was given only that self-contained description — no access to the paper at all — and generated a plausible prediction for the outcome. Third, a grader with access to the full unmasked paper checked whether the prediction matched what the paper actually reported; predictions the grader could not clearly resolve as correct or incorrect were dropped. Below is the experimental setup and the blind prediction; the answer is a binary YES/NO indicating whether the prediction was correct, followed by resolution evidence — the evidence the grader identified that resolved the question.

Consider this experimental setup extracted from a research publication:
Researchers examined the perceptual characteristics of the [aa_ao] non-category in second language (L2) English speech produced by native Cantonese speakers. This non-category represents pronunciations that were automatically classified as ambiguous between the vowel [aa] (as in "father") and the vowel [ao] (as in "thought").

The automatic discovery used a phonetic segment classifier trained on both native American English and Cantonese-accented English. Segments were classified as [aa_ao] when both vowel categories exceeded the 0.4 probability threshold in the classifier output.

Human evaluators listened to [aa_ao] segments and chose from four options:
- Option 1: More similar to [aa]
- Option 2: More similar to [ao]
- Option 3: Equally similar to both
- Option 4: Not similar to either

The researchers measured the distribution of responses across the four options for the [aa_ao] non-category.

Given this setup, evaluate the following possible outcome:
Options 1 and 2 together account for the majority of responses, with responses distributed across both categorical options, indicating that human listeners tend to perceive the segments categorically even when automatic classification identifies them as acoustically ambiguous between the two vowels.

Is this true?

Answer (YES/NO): YES